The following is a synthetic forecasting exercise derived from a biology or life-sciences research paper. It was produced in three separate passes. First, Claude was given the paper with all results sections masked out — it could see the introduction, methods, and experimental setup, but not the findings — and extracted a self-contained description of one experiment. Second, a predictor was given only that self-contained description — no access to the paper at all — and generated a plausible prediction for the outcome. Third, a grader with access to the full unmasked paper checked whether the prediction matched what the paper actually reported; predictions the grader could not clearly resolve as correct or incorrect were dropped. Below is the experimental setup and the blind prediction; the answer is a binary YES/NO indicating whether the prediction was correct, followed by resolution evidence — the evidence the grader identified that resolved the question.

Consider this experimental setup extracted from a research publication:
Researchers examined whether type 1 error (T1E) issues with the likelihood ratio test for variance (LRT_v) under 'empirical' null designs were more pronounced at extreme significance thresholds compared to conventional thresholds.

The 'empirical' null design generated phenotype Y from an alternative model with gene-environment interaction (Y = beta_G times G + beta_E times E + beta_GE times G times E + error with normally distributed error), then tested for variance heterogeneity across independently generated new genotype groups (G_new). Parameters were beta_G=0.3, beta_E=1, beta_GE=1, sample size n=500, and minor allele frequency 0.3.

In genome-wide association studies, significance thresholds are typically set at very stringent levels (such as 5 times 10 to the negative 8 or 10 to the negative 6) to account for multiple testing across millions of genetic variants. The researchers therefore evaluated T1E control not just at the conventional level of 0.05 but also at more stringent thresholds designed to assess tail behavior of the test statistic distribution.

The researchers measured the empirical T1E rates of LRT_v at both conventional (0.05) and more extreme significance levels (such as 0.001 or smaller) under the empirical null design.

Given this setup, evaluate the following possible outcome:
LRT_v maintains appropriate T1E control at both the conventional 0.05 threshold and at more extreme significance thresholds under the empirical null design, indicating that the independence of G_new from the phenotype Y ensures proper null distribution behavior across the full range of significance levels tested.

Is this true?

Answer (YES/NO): NO